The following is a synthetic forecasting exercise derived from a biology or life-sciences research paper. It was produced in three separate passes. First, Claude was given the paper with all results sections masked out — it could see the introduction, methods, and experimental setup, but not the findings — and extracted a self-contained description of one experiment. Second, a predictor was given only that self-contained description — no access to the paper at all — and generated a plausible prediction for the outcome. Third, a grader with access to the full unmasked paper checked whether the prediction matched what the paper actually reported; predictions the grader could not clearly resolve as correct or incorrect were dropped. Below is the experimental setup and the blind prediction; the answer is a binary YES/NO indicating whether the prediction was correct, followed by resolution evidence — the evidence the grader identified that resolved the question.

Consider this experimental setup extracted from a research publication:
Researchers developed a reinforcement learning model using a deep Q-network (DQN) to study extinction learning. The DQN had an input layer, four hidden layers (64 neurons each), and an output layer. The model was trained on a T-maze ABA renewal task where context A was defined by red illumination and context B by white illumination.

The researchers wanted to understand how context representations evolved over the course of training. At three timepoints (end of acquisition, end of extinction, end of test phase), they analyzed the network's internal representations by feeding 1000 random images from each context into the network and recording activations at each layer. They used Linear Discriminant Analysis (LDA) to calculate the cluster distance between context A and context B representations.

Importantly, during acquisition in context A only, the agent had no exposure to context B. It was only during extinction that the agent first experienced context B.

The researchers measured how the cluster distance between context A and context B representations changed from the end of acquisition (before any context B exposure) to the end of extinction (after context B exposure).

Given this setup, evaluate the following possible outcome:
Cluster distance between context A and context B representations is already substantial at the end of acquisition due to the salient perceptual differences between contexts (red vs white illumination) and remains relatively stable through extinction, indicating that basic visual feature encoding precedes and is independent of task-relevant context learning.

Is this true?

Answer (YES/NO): NO